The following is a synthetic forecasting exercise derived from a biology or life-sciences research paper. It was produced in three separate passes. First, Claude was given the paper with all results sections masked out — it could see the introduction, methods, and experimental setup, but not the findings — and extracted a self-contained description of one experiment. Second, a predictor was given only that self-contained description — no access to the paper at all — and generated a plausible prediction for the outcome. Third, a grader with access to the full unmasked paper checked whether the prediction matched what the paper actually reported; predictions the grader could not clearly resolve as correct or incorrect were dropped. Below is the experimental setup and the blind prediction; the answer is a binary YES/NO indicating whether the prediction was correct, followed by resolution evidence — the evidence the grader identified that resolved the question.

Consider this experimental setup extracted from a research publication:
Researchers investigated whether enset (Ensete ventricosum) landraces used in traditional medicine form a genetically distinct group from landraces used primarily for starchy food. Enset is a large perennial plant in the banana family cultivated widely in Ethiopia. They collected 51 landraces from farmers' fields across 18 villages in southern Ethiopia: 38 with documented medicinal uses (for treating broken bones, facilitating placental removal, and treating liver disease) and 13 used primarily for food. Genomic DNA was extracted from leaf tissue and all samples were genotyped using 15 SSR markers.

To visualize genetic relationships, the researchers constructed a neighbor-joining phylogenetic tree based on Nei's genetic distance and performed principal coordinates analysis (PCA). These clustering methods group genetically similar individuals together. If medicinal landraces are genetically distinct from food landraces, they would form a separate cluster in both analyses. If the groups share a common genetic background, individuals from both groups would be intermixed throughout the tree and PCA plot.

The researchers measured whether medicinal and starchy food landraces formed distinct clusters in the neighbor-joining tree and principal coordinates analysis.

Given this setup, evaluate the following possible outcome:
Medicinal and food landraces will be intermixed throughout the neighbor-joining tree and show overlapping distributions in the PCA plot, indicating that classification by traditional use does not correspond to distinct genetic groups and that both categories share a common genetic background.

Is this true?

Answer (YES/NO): YES